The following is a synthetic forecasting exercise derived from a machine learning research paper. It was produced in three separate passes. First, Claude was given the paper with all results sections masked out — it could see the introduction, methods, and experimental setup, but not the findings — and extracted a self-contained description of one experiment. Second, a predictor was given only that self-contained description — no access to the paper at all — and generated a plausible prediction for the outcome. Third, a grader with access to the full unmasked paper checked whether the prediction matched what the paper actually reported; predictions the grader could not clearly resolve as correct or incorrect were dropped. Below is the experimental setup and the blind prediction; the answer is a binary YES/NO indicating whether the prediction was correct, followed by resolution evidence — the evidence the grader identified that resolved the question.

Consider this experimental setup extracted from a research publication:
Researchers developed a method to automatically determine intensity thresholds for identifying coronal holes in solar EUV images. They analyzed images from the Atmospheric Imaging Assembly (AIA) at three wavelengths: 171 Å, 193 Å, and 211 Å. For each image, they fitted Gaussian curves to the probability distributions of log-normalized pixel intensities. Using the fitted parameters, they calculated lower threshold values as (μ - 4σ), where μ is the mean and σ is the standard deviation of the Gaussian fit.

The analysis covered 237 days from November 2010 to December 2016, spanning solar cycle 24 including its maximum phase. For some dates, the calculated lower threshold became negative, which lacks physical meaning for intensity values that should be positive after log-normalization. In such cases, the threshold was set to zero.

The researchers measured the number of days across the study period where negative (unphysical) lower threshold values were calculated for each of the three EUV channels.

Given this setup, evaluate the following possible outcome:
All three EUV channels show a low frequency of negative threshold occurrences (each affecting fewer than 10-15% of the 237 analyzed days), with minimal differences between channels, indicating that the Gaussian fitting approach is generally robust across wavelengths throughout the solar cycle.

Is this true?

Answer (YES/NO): NO